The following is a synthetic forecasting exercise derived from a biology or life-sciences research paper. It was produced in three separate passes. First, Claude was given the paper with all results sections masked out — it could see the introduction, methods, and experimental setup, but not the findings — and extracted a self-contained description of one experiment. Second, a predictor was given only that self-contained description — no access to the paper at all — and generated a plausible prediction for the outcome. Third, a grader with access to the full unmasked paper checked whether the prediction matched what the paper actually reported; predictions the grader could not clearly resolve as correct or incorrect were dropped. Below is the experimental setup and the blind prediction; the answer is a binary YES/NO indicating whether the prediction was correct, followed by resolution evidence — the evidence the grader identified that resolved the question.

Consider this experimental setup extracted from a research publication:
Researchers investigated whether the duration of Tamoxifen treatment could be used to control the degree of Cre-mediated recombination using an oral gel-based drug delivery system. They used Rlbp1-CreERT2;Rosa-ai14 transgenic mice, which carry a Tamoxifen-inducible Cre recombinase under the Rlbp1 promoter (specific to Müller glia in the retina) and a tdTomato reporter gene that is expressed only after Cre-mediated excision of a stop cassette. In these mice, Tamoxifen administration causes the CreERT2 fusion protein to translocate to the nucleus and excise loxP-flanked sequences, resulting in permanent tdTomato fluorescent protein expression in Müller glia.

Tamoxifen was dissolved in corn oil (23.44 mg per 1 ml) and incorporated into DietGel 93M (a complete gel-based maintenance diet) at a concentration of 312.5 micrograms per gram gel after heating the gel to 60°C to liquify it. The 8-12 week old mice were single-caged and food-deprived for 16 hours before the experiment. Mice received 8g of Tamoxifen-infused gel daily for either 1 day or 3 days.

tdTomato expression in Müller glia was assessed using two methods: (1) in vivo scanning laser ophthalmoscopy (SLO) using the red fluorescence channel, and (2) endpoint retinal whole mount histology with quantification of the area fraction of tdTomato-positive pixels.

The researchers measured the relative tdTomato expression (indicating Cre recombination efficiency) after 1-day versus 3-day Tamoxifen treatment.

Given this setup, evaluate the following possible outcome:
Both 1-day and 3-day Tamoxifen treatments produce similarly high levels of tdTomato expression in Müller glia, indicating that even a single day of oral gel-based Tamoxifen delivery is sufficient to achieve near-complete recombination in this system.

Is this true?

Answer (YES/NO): NO